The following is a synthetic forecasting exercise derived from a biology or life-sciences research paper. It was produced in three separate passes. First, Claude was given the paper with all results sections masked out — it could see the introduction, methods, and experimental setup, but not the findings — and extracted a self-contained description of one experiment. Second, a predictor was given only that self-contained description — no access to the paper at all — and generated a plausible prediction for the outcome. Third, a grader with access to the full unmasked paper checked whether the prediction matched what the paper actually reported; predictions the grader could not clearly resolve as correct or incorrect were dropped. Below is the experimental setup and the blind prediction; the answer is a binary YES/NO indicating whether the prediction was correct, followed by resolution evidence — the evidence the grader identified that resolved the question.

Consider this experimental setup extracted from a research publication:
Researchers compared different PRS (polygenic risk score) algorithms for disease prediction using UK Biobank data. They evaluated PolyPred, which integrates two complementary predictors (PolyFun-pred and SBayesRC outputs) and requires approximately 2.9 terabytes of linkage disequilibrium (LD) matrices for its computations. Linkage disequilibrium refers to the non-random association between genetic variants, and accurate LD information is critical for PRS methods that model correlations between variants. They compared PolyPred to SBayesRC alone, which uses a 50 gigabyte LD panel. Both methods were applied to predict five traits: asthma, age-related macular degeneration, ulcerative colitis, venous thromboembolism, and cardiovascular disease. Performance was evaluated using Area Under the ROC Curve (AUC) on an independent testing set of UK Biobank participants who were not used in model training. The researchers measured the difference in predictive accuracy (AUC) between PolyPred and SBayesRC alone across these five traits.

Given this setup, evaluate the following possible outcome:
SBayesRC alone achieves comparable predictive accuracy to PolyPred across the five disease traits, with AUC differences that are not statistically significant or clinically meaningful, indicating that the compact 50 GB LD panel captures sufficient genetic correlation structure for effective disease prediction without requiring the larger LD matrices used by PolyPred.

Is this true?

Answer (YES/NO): NO